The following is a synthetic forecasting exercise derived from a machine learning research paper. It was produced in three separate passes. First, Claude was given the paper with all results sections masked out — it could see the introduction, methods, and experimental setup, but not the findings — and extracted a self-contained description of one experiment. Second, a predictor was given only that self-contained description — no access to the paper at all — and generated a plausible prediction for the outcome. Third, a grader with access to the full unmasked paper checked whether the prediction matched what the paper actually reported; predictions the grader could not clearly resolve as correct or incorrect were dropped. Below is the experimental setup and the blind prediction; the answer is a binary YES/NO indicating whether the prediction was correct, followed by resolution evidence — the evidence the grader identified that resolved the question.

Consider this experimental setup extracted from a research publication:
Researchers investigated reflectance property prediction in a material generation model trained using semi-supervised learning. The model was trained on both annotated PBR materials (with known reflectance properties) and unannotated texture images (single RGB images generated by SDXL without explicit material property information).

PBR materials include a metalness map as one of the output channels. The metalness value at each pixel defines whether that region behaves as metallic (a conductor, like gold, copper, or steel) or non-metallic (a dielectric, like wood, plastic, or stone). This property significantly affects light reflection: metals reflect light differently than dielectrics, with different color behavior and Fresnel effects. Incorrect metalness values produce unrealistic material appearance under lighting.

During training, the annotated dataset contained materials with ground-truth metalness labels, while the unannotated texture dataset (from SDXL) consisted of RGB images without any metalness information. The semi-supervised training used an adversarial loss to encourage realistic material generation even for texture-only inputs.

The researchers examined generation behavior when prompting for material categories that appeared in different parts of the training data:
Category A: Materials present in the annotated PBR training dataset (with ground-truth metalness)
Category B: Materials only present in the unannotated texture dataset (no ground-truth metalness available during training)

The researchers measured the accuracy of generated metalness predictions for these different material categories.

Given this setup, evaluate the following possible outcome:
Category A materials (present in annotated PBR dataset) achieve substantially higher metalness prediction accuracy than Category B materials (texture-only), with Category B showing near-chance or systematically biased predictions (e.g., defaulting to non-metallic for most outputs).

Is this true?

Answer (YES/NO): NO